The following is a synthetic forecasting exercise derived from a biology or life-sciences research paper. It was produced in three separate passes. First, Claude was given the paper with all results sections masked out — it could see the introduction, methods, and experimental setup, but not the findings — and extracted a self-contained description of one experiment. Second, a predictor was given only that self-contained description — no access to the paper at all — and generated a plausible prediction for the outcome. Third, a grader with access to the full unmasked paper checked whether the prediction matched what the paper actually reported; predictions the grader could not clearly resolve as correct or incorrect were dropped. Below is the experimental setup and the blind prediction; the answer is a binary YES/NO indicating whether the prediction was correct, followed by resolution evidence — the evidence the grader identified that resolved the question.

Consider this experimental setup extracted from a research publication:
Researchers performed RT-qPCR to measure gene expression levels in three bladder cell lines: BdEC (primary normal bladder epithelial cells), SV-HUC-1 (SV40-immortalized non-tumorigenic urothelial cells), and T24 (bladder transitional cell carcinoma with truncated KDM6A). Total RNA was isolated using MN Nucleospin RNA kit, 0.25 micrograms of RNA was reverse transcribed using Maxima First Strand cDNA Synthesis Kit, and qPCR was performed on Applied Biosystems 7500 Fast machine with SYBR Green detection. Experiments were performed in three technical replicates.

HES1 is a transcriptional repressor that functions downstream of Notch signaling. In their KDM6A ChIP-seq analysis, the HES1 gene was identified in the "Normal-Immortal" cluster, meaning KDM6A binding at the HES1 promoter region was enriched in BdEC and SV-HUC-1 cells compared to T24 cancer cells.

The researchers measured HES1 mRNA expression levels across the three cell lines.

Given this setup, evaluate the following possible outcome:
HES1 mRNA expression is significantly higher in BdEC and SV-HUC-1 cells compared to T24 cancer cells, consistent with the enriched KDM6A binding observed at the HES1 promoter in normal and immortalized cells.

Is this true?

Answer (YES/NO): YES